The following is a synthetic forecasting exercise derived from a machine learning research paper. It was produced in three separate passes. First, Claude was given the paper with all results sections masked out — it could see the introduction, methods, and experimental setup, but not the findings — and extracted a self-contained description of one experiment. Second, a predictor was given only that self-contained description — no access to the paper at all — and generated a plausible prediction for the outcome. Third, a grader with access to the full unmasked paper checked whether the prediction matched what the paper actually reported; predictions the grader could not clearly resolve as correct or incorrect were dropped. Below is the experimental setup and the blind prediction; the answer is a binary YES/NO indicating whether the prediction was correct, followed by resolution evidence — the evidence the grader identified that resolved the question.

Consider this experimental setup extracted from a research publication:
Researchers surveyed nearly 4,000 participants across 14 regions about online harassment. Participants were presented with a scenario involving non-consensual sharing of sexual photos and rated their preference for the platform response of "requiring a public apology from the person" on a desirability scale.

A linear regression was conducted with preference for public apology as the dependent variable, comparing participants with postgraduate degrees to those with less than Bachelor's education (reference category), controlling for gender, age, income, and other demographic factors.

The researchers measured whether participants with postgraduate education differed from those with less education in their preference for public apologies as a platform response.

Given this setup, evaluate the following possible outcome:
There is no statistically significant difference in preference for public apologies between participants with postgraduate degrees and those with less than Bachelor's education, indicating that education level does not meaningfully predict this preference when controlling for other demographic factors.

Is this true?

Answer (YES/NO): NO